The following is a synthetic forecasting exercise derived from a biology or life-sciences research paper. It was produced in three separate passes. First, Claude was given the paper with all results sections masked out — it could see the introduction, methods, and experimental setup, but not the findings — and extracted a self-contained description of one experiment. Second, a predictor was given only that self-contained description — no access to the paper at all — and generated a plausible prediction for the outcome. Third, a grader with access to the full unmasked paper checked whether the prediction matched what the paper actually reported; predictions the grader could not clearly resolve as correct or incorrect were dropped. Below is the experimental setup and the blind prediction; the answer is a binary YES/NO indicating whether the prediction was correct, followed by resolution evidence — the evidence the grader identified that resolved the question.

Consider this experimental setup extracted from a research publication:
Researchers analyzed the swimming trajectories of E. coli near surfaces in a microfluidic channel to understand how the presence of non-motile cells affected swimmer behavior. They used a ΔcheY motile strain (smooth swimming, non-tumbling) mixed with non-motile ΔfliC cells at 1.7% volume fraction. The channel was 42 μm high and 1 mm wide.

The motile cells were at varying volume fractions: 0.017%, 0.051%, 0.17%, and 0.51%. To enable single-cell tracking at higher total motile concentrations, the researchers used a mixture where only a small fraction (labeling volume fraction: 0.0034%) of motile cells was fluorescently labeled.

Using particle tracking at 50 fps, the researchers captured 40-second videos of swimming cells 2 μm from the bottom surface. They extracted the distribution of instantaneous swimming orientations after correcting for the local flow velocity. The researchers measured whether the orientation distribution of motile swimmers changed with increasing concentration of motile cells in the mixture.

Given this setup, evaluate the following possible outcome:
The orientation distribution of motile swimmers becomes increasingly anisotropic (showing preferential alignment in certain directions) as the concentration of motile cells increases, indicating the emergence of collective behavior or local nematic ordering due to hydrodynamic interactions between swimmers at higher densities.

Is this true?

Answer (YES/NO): NO